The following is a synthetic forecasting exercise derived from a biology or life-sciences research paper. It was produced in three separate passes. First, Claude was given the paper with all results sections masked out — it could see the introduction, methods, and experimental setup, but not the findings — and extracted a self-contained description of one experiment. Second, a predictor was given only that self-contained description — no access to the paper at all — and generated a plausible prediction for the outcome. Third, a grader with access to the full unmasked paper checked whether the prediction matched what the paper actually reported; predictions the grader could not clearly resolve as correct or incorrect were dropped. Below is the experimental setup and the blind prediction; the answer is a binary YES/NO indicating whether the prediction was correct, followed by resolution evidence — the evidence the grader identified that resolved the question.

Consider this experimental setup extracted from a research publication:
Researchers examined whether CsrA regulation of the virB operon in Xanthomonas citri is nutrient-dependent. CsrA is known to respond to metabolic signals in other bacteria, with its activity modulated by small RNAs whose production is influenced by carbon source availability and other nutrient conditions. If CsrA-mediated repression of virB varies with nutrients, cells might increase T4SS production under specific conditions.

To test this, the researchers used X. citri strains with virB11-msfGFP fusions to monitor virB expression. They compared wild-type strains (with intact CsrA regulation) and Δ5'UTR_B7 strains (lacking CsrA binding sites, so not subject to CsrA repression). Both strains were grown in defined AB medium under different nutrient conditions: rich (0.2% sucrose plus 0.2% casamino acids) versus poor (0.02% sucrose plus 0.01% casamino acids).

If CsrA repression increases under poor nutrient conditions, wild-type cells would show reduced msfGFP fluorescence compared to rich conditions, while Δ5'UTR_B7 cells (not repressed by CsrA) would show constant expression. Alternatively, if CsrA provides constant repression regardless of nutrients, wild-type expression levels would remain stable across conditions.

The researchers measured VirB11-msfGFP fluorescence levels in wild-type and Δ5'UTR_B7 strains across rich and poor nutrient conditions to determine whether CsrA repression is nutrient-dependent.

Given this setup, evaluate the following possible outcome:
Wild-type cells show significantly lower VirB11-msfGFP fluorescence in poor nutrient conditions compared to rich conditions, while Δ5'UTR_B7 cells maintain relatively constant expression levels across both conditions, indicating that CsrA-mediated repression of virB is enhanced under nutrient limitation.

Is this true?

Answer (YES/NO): NO